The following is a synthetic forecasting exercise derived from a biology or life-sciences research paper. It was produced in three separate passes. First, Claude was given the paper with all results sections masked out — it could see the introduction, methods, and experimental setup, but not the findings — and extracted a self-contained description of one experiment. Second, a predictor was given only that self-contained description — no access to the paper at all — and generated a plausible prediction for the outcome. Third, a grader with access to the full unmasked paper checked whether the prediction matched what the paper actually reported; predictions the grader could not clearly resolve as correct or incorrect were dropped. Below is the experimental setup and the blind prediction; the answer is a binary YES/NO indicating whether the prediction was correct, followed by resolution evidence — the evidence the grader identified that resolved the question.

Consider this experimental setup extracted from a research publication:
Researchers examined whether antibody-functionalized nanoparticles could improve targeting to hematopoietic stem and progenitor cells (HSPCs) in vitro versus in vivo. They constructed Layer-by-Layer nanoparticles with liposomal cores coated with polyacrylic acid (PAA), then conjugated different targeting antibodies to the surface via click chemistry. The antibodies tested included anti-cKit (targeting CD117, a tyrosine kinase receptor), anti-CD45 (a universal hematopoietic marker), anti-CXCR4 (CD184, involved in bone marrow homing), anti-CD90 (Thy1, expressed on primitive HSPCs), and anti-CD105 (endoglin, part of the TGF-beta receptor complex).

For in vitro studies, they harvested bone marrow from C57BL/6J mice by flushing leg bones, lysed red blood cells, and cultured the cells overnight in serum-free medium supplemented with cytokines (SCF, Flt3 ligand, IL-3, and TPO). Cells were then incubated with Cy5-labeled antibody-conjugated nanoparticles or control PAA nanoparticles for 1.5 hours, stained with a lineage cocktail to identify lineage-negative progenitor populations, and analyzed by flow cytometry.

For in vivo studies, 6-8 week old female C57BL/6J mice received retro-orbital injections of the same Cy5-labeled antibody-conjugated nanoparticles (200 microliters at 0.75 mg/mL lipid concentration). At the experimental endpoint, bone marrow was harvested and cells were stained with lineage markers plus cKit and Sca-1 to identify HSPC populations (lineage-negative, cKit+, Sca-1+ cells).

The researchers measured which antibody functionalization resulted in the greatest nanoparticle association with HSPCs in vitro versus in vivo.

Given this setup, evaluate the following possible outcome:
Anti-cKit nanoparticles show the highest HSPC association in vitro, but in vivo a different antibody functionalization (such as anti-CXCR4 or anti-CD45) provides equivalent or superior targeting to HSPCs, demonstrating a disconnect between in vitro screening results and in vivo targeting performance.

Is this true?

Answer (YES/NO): NO